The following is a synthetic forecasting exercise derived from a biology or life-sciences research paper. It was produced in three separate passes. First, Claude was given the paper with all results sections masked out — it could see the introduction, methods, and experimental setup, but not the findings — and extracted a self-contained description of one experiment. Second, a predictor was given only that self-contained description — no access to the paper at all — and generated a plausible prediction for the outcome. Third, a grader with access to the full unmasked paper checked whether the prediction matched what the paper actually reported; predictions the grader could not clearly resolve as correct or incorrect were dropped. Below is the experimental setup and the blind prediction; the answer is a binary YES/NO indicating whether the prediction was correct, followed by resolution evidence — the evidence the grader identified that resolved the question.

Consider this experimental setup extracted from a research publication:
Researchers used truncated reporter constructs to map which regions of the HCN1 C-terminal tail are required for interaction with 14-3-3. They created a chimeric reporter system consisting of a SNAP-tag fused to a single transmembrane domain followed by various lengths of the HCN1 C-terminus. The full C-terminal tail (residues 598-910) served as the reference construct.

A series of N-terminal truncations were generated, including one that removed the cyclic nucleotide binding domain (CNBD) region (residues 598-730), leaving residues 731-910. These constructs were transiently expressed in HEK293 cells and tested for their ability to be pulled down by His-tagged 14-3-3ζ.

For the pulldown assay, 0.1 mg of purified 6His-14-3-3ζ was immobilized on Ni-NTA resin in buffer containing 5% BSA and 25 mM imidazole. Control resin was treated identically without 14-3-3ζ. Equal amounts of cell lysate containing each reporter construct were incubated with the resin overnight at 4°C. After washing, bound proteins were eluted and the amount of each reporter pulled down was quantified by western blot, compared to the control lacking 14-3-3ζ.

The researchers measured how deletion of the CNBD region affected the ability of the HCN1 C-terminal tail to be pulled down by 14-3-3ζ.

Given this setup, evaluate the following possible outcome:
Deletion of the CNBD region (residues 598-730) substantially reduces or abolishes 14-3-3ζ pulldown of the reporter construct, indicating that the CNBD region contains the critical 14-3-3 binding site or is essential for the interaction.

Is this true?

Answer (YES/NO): NO